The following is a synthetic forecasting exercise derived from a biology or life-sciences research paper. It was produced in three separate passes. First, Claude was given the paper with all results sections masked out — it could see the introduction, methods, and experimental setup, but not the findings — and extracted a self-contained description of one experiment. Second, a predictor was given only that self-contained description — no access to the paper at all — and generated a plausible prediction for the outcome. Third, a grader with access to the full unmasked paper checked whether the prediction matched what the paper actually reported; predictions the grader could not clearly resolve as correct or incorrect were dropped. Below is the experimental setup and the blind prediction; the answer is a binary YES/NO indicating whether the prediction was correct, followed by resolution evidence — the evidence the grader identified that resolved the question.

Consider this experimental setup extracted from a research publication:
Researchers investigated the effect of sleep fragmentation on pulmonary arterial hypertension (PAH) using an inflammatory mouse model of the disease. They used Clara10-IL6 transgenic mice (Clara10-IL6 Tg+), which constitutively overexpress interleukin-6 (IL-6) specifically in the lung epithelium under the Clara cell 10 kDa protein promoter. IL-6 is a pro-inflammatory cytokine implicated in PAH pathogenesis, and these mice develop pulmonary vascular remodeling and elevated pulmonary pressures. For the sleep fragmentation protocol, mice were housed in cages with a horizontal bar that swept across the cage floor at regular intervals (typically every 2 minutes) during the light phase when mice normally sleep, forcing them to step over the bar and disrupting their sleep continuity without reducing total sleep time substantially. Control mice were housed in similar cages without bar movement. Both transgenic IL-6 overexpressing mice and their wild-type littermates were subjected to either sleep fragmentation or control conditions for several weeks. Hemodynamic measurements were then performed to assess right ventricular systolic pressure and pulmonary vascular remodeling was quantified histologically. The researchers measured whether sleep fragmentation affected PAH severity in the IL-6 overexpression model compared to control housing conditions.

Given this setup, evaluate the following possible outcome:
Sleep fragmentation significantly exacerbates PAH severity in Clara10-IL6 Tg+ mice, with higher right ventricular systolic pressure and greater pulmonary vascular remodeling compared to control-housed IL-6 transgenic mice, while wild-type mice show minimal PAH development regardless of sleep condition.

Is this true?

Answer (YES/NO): YES